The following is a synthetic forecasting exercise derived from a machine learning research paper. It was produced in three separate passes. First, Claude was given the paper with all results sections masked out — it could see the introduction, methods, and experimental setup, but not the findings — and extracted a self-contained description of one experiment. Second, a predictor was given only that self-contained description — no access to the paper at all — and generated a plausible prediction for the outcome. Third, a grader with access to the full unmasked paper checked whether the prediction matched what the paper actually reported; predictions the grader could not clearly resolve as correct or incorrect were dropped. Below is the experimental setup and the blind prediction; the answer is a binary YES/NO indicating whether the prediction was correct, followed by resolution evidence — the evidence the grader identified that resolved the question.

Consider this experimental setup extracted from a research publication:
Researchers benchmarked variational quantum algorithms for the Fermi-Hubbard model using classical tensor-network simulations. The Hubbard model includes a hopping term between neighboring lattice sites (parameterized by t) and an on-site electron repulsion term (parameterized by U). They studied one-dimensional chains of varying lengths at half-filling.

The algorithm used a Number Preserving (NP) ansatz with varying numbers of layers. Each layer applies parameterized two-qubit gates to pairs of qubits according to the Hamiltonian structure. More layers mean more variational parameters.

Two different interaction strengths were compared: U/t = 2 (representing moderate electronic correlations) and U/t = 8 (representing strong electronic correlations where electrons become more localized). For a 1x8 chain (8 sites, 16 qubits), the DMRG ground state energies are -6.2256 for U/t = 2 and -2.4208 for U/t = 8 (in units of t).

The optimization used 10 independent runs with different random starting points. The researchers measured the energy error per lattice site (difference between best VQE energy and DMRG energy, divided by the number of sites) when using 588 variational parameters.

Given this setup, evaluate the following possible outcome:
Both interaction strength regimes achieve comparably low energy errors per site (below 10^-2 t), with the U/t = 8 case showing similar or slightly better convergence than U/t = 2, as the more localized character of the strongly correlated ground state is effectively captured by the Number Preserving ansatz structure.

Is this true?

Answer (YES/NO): NO